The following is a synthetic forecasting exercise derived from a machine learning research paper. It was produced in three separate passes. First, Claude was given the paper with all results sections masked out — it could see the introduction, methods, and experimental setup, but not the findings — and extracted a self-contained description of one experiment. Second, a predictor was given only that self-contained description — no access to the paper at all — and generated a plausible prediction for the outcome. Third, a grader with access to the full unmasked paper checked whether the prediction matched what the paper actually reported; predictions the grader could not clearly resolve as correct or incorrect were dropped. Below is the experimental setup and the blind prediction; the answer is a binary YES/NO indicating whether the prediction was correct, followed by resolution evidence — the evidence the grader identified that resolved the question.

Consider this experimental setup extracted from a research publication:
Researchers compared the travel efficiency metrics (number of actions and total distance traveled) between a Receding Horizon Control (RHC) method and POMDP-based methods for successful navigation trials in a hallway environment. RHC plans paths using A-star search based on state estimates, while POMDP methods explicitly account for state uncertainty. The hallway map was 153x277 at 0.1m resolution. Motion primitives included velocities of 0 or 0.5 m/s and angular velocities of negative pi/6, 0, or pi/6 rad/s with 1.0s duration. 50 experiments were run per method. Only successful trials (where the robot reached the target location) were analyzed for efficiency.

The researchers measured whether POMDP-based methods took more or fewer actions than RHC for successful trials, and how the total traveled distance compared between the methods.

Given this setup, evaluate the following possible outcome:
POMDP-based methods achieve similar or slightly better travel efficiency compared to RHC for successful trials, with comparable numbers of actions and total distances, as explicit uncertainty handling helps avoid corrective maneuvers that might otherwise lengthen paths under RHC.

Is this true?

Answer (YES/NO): NO